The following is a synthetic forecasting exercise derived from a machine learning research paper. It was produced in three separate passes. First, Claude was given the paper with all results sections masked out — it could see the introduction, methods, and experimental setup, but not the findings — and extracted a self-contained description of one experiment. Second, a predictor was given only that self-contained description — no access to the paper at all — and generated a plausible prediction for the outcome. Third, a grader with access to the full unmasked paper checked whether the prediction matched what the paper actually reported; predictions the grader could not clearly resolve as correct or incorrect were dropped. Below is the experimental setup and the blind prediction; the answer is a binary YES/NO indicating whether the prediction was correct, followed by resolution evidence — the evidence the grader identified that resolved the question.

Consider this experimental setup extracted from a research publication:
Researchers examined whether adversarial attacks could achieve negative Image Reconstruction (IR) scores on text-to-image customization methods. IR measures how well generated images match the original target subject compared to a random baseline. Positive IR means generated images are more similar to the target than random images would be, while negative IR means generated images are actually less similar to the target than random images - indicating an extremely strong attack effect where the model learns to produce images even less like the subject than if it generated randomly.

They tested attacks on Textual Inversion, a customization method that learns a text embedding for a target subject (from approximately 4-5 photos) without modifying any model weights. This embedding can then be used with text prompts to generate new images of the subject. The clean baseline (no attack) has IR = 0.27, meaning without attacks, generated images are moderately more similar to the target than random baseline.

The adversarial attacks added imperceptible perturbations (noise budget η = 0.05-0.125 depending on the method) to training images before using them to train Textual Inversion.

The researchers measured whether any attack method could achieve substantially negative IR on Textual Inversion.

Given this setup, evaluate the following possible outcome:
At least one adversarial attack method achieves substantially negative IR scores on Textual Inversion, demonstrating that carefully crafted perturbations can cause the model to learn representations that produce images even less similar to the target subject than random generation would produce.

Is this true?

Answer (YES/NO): YES